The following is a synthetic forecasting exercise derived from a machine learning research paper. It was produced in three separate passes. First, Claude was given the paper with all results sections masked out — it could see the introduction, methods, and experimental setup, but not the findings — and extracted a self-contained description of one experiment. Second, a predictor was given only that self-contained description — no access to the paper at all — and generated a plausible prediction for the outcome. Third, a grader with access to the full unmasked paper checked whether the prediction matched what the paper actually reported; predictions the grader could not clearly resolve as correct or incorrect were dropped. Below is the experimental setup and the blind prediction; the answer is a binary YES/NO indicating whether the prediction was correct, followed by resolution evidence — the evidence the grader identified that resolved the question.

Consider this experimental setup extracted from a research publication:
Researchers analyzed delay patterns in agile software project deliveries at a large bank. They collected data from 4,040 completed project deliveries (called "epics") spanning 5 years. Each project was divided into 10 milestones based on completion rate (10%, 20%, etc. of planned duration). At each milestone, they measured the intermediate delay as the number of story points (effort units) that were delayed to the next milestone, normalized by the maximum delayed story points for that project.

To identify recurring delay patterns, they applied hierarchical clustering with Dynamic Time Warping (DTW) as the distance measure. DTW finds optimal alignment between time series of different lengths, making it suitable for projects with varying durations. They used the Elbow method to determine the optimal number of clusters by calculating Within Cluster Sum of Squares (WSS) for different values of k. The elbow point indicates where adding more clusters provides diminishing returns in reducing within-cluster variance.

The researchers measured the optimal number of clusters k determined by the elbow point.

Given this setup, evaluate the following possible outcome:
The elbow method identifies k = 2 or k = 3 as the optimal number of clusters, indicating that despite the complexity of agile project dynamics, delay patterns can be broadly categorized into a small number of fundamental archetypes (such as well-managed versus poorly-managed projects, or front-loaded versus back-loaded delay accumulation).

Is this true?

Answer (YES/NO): NO